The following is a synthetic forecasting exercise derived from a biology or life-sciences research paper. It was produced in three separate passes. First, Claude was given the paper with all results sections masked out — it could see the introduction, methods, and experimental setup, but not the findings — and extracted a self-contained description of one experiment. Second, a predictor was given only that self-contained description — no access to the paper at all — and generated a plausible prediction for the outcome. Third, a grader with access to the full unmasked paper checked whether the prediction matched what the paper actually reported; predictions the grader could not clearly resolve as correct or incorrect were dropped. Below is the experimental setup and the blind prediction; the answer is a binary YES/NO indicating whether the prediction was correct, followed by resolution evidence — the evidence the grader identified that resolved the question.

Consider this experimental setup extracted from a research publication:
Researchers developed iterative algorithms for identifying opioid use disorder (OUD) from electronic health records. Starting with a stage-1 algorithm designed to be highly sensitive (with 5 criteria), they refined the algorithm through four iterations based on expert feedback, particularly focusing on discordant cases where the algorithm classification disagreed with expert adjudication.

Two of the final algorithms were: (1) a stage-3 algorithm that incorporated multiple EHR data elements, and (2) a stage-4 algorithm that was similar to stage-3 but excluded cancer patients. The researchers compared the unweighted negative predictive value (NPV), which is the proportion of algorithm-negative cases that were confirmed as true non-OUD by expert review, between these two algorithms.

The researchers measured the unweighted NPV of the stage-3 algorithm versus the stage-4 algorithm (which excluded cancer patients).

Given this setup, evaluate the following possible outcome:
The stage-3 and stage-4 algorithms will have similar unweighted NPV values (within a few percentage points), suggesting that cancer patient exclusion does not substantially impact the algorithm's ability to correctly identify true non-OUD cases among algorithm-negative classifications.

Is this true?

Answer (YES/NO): NO